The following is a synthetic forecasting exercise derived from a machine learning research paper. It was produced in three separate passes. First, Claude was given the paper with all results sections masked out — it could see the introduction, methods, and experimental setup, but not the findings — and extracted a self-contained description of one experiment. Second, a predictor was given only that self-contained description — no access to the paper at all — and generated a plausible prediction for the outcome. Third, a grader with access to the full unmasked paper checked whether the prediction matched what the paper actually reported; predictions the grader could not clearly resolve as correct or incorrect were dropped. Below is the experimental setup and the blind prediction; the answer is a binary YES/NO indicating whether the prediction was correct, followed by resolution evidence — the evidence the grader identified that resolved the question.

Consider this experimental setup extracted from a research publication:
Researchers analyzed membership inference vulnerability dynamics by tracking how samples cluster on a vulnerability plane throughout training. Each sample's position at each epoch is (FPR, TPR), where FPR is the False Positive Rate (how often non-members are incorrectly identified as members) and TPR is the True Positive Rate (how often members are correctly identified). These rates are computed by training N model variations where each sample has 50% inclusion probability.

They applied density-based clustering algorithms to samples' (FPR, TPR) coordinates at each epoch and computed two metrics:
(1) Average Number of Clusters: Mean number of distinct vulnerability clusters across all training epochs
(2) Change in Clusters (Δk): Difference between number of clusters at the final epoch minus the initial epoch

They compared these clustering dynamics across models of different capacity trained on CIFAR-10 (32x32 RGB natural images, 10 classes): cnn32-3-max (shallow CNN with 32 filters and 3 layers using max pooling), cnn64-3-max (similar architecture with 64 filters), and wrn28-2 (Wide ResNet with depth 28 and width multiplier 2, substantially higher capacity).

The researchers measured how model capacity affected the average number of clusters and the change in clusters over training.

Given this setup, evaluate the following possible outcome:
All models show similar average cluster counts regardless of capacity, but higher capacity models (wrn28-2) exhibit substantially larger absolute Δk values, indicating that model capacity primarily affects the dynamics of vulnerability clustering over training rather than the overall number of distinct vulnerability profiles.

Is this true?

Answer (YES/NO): NO